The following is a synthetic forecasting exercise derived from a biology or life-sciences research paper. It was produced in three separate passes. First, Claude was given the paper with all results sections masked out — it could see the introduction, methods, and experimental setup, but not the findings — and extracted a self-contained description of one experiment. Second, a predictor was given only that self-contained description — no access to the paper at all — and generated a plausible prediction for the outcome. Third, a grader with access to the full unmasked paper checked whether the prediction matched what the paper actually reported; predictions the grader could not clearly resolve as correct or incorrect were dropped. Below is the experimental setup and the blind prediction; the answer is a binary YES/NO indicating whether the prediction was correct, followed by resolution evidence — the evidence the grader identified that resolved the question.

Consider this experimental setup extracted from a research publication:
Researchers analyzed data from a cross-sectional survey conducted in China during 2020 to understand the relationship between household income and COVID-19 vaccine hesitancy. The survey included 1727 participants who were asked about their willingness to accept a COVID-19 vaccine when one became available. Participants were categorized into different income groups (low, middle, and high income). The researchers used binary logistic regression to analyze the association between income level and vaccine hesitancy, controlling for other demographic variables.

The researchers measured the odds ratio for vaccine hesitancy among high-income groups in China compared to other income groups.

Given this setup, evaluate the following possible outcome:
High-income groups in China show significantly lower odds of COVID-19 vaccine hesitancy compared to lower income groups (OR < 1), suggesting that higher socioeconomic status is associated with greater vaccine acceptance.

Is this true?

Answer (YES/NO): YES